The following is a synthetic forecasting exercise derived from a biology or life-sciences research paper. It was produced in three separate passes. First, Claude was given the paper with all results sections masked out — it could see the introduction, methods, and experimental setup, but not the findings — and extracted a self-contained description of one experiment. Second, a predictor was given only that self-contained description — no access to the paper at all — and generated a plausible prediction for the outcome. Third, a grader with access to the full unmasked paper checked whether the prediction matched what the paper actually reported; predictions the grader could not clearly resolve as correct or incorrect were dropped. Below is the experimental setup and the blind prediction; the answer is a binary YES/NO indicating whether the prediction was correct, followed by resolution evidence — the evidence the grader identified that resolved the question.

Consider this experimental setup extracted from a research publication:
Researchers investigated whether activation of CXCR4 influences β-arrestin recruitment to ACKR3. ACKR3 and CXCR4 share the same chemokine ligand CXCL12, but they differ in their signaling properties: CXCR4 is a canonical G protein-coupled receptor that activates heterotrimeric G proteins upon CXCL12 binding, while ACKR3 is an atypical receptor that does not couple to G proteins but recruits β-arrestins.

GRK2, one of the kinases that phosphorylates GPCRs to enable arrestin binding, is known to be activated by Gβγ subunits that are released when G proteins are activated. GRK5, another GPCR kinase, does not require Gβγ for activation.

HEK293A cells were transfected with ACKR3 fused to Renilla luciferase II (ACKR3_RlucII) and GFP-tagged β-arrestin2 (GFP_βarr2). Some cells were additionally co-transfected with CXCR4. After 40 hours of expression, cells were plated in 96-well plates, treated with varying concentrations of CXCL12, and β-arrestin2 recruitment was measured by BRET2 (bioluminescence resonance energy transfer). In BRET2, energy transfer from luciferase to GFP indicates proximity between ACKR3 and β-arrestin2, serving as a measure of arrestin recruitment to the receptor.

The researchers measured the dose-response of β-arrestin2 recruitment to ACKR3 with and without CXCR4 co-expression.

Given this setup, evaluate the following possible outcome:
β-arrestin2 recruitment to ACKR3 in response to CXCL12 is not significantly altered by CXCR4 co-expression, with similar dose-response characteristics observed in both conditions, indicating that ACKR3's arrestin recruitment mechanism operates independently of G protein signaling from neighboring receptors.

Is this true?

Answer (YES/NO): NO